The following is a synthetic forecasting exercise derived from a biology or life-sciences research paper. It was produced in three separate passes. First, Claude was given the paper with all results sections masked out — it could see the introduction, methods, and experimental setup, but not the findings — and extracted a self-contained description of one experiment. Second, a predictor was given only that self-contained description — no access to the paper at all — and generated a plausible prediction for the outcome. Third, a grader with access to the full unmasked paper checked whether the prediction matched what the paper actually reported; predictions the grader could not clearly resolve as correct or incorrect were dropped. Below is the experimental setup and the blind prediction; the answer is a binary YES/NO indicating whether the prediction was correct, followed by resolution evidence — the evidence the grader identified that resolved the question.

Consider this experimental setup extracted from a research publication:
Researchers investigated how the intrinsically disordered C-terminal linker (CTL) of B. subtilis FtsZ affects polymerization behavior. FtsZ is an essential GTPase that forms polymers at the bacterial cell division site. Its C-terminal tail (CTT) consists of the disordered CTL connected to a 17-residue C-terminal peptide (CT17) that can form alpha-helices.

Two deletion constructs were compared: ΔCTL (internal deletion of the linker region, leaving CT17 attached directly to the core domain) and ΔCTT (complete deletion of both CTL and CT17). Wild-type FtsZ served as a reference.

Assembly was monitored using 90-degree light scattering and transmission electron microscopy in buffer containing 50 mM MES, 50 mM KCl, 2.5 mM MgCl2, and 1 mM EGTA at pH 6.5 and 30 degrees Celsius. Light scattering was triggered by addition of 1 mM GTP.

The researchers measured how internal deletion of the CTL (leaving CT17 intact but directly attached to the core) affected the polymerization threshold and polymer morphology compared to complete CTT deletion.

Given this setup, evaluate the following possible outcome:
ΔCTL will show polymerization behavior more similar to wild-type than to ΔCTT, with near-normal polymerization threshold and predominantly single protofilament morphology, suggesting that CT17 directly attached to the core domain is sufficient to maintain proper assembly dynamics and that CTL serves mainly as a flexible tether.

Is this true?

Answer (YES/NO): NO